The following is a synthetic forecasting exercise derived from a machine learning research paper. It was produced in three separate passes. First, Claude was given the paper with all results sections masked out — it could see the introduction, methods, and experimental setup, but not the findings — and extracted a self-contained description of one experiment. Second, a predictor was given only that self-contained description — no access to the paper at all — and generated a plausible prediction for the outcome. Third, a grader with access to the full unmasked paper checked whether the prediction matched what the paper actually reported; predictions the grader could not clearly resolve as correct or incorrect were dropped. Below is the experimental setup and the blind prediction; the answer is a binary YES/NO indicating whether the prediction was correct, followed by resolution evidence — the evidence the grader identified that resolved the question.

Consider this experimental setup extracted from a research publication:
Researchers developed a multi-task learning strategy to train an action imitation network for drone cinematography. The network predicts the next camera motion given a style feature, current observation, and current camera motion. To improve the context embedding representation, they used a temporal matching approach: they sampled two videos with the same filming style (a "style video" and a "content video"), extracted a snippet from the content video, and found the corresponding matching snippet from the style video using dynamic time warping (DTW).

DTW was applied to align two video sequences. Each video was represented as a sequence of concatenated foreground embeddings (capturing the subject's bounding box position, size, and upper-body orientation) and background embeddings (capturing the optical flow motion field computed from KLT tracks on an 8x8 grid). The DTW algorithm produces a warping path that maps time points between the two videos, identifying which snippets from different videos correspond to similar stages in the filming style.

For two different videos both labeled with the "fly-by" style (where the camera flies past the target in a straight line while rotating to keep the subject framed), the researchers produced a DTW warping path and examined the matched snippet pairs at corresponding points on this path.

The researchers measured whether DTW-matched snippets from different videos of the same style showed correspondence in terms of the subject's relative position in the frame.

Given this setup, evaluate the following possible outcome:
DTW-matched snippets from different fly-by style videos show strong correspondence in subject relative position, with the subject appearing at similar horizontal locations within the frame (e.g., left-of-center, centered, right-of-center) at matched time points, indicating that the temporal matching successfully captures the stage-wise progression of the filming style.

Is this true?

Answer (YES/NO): YES